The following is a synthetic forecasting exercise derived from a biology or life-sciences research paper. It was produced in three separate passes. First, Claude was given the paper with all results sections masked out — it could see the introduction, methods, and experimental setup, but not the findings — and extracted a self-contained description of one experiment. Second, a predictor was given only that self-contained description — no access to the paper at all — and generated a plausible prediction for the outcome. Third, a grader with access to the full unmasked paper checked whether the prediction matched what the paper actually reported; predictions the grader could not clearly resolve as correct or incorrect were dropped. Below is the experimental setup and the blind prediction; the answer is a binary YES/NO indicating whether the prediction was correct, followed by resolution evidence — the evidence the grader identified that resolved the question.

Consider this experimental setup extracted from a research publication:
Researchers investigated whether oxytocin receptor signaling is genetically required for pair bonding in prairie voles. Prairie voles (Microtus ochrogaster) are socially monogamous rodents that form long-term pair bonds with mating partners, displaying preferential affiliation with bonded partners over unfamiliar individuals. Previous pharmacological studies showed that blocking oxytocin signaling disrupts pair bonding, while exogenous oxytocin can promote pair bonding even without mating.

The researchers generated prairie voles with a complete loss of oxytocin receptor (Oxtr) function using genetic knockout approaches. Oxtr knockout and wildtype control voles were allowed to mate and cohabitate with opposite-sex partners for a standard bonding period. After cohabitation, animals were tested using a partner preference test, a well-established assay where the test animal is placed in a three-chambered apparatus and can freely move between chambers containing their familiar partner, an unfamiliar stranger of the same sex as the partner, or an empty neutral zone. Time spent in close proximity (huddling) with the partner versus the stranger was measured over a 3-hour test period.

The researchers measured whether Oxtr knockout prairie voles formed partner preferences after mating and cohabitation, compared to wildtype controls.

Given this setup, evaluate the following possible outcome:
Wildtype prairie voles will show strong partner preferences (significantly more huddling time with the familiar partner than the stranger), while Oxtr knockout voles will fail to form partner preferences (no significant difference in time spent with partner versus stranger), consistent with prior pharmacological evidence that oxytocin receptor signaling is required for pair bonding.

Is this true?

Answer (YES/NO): NO